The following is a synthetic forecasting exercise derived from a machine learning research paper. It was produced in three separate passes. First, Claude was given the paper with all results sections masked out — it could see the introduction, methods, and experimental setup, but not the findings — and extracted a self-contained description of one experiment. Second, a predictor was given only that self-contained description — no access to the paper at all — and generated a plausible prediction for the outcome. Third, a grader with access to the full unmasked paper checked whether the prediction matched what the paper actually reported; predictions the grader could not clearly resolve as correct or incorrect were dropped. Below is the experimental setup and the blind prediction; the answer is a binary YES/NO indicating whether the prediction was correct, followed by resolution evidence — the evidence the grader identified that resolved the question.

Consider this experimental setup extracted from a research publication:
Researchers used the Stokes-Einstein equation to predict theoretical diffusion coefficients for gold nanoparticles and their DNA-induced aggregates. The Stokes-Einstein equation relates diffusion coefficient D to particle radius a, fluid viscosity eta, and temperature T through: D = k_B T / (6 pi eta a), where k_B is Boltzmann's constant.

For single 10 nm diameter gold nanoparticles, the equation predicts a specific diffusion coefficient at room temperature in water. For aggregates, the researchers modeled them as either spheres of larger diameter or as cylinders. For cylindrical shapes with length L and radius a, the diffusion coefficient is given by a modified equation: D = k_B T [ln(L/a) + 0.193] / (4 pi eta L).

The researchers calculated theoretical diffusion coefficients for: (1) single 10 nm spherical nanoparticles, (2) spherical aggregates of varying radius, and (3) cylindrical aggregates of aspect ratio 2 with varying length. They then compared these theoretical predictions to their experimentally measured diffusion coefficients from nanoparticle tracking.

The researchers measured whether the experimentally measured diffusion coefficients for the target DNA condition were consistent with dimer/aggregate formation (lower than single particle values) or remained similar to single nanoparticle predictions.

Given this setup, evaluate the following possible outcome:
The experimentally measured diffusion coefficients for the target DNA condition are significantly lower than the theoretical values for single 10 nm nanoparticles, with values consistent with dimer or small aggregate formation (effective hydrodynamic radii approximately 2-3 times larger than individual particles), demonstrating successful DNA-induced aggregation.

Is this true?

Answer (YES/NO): NO